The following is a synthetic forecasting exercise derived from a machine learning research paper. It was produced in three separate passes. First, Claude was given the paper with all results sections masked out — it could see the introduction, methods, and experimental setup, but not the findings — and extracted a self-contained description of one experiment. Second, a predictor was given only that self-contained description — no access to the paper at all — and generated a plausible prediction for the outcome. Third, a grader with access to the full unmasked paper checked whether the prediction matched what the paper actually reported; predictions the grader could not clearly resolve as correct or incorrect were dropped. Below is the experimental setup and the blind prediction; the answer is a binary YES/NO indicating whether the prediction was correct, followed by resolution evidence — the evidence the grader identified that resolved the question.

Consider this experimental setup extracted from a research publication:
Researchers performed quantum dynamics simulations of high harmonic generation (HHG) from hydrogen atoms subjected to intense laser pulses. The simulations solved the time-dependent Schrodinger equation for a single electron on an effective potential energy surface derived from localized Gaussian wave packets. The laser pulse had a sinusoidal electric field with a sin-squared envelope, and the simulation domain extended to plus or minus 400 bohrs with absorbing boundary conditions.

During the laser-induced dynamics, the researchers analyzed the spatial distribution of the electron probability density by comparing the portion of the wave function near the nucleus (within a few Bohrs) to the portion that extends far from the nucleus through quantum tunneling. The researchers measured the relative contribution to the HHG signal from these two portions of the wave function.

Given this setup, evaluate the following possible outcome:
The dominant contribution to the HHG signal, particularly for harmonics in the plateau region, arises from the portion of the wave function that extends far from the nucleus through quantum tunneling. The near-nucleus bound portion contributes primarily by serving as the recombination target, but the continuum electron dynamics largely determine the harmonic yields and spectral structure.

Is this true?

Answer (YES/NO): YES